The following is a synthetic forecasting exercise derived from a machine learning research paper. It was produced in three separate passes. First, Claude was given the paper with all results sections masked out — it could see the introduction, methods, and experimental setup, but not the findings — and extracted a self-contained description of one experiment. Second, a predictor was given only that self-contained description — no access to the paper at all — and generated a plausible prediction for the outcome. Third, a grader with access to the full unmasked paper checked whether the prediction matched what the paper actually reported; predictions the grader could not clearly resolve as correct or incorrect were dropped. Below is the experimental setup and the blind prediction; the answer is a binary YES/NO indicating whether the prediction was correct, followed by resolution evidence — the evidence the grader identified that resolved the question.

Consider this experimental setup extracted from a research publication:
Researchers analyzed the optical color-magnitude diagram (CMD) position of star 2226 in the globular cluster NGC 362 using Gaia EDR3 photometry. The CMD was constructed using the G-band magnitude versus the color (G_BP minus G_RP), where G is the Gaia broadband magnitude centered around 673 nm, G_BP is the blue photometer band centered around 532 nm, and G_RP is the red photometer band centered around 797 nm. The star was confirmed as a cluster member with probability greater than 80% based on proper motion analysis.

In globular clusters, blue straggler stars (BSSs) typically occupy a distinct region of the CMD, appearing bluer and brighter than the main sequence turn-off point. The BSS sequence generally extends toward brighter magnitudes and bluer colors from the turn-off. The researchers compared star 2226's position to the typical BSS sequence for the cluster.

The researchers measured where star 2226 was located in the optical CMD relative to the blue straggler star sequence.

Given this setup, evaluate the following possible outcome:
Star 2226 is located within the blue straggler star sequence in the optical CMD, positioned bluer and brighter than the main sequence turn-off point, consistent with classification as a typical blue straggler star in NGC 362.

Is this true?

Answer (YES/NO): NO